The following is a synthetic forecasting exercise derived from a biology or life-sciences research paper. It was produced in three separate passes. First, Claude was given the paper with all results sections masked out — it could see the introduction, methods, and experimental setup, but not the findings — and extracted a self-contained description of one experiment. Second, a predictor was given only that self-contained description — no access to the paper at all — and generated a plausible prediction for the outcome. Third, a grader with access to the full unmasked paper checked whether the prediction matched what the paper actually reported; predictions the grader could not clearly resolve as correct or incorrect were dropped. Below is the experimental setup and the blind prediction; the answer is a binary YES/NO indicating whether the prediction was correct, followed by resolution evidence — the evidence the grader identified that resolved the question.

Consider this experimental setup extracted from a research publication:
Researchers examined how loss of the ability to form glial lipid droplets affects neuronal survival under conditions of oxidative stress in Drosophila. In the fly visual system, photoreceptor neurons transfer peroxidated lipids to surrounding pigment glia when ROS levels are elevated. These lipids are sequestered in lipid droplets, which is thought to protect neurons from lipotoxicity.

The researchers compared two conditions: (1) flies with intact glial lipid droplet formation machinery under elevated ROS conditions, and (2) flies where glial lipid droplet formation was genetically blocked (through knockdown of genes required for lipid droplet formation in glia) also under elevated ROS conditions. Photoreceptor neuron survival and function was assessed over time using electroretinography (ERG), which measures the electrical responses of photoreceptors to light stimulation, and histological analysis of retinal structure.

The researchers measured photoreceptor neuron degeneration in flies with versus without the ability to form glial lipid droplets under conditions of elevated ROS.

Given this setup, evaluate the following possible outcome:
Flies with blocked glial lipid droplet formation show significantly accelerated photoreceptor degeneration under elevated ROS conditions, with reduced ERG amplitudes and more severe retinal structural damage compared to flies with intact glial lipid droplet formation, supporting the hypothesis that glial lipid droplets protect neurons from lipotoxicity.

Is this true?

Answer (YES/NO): YES